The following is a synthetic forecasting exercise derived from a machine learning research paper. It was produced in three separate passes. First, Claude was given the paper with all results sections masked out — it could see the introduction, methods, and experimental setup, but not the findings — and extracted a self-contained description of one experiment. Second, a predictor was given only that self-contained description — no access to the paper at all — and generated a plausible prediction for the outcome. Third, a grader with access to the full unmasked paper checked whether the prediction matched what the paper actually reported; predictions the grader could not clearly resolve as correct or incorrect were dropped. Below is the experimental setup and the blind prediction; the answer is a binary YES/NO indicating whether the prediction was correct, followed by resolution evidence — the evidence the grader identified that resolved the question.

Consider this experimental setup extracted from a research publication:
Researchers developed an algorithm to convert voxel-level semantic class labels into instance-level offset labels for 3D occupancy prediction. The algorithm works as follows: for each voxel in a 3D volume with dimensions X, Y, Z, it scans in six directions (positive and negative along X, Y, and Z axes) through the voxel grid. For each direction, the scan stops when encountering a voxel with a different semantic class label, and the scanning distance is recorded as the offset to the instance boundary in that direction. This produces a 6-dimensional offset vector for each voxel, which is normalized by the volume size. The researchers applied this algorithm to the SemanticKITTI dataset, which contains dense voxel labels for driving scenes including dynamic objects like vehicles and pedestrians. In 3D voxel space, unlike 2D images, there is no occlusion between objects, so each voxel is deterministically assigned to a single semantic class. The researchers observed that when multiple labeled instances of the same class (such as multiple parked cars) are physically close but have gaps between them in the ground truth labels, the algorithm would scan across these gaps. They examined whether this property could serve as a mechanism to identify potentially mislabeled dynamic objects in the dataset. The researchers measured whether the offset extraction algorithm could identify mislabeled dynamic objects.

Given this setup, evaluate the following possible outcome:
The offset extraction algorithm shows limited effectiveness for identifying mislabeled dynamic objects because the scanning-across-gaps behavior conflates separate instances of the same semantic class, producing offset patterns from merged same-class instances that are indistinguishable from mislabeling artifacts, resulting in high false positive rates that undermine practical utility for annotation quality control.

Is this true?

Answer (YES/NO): NO